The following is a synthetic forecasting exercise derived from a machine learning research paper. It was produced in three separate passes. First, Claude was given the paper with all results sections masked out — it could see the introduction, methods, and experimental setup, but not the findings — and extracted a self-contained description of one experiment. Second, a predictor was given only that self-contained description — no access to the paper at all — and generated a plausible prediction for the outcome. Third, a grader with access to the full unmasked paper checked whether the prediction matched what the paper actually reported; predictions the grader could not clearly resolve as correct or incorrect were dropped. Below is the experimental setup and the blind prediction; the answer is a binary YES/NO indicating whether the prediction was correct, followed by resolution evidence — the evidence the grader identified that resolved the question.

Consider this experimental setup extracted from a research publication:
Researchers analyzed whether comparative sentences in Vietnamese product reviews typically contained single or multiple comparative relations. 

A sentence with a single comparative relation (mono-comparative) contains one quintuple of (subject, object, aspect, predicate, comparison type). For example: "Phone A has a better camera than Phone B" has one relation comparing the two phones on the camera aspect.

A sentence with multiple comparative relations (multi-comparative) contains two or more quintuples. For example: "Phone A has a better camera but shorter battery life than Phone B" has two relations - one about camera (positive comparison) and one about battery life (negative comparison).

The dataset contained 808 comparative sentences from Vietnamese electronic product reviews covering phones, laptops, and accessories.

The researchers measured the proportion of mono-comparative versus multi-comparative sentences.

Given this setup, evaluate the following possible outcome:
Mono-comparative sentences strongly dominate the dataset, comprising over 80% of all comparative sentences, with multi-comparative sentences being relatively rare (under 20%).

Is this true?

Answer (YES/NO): NO